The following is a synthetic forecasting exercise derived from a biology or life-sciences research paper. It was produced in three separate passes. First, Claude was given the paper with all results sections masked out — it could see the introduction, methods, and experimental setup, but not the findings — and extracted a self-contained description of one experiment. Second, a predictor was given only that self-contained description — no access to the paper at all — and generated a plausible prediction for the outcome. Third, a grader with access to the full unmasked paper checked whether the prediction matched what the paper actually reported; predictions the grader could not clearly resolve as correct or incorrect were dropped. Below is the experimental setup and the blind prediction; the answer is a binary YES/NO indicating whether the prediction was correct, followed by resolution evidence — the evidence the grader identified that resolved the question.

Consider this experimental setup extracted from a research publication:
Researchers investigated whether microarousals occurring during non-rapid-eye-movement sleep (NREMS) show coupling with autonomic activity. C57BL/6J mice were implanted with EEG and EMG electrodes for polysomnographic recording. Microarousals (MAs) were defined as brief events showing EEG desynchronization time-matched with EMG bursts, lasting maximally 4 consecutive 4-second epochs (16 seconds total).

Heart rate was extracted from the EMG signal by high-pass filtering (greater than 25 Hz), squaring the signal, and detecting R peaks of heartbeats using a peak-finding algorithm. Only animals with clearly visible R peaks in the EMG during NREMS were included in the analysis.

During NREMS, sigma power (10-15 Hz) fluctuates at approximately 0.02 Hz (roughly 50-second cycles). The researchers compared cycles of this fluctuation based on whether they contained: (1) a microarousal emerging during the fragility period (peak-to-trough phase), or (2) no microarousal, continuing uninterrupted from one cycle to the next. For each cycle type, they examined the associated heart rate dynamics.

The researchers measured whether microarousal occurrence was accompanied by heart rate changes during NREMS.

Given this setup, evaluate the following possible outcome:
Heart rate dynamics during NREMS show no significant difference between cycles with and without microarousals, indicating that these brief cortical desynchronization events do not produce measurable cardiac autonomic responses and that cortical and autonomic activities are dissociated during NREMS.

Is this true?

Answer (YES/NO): NO